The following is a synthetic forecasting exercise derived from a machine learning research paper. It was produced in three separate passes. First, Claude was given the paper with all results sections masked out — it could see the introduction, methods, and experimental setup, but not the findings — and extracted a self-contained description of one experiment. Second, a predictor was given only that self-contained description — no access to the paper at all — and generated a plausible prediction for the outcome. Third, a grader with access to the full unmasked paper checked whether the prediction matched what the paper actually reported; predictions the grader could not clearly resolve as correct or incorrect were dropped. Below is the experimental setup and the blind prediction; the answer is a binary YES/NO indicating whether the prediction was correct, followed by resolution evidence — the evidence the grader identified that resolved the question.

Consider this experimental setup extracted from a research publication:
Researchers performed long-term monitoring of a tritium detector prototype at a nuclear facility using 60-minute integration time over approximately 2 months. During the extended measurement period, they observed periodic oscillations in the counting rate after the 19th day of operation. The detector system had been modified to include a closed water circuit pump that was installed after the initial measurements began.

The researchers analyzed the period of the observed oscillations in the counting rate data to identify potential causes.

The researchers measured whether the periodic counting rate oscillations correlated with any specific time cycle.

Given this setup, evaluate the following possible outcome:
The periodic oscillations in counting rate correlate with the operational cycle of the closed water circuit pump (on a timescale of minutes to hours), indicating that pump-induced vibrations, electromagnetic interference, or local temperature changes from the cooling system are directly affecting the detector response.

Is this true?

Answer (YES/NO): NO